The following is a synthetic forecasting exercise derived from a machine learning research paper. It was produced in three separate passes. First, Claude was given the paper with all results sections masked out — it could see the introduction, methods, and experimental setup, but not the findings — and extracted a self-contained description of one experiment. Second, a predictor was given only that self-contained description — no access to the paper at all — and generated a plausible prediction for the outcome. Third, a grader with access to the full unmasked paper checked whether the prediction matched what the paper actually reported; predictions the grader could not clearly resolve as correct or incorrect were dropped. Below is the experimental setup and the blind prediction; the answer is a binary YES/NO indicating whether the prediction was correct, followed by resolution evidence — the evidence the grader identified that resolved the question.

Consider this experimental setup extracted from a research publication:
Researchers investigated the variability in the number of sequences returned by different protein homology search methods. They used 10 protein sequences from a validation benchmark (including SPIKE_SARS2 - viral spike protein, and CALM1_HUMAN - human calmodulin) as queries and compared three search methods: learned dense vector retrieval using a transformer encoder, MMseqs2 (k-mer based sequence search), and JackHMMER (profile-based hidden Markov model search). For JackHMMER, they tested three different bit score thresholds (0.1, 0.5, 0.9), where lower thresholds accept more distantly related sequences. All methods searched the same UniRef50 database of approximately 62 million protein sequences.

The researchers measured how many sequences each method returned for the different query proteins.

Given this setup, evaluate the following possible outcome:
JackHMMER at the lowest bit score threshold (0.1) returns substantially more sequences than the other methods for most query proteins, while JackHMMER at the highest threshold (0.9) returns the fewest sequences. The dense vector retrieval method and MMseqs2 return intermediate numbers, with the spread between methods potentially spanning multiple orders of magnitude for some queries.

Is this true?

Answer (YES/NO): NO